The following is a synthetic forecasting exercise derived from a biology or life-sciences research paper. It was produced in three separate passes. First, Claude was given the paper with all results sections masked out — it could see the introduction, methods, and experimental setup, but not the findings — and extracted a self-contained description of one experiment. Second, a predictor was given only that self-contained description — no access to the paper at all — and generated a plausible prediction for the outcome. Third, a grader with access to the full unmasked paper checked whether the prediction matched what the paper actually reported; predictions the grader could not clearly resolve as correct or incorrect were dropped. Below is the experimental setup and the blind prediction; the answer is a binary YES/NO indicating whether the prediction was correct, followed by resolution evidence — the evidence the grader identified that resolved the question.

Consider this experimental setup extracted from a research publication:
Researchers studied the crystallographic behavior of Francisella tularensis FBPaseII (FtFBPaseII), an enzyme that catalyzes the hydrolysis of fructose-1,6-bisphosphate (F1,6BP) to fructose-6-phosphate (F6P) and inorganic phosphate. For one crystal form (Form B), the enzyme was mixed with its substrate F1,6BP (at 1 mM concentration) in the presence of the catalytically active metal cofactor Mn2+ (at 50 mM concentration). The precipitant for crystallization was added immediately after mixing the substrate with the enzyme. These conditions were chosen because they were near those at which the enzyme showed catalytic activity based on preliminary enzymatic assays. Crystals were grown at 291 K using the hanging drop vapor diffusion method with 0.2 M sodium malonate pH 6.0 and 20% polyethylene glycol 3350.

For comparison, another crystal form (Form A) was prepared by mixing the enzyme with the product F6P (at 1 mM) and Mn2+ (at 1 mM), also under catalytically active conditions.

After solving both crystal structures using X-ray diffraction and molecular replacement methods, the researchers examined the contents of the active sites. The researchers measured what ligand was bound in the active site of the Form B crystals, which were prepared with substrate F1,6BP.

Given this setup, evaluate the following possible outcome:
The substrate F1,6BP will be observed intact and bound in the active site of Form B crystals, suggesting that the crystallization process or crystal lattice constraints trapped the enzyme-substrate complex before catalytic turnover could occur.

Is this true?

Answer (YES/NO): NO